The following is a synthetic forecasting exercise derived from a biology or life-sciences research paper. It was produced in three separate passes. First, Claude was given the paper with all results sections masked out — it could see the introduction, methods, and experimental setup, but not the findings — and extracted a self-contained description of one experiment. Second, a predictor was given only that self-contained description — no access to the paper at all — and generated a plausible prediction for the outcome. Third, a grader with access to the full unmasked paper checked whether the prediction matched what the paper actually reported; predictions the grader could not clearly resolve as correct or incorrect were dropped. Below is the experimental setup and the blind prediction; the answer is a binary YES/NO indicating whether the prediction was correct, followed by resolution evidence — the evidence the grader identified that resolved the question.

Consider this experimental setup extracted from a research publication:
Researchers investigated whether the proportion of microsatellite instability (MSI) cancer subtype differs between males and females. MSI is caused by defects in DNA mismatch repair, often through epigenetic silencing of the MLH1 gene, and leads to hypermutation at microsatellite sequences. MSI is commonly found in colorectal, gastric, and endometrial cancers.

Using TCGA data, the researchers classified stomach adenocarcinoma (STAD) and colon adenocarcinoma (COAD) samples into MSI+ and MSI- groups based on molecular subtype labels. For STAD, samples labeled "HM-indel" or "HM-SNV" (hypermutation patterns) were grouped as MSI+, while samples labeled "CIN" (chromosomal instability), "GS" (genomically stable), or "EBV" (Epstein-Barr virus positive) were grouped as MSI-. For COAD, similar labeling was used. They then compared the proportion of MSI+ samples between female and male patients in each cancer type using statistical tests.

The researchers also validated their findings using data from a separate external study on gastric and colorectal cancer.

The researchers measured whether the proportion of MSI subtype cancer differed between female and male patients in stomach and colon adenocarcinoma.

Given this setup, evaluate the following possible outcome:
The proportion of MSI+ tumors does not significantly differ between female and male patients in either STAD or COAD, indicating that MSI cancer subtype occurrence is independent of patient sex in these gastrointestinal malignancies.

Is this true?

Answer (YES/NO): NO